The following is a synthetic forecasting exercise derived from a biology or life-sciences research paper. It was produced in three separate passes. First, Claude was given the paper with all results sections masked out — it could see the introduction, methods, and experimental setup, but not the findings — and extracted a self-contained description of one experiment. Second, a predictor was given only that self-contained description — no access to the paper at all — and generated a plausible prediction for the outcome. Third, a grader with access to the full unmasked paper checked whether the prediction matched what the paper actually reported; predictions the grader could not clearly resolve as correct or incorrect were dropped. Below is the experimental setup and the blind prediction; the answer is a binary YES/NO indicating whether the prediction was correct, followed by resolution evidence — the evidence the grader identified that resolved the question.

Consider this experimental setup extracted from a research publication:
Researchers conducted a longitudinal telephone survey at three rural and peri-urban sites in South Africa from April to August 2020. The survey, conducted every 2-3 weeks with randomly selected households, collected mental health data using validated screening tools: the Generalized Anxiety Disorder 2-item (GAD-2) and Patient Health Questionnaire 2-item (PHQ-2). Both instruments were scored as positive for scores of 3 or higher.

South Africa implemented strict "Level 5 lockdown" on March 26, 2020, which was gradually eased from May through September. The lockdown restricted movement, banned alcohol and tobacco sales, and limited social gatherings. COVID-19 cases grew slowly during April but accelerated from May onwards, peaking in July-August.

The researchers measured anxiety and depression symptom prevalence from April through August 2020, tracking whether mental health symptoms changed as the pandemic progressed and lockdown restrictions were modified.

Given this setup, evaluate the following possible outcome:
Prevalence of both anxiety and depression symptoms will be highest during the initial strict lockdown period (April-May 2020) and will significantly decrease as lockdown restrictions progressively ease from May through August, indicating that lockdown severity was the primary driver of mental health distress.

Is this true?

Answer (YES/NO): NO